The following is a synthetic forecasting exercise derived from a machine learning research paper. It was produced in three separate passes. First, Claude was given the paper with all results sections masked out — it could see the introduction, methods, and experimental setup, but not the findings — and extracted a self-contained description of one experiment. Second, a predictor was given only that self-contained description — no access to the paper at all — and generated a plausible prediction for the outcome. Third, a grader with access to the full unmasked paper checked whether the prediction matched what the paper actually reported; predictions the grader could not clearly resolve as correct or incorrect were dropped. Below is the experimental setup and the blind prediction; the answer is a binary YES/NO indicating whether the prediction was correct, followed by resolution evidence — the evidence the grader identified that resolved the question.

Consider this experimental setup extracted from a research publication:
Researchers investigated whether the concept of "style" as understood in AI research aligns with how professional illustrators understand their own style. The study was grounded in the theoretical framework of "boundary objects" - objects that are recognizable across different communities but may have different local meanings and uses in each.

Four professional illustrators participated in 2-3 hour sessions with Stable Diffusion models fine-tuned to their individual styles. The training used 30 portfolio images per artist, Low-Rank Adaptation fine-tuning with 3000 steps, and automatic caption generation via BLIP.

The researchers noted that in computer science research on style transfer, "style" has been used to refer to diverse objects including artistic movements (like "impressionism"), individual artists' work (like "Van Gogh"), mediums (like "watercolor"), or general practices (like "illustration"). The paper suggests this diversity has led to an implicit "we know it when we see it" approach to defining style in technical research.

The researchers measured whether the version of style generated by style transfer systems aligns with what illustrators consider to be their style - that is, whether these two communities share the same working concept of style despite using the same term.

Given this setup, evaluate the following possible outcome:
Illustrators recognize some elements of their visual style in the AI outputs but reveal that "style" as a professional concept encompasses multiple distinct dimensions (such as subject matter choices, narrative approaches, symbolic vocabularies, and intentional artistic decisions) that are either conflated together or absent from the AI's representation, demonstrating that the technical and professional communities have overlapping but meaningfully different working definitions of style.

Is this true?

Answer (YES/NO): YES